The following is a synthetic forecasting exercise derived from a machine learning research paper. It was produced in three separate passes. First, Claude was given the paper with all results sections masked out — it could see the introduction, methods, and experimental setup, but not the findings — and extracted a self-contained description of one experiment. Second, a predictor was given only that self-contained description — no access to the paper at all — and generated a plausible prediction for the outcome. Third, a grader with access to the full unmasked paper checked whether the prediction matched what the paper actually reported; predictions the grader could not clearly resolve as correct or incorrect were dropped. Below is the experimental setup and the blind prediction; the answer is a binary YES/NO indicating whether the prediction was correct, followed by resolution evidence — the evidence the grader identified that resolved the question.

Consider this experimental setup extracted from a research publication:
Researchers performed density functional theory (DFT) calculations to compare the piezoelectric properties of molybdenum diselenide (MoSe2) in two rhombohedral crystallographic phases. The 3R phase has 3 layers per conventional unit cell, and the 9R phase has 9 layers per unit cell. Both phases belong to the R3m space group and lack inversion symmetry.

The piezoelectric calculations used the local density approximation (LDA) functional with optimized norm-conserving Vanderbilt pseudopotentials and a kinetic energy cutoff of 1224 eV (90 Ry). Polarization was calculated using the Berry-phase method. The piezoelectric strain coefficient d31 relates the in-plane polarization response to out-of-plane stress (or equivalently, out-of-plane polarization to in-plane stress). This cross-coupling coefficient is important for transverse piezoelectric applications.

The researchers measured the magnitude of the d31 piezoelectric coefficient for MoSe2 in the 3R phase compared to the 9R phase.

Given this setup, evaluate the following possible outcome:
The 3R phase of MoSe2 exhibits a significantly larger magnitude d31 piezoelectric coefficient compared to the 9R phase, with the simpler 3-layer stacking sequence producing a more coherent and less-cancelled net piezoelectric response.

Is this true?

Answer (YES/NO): YES